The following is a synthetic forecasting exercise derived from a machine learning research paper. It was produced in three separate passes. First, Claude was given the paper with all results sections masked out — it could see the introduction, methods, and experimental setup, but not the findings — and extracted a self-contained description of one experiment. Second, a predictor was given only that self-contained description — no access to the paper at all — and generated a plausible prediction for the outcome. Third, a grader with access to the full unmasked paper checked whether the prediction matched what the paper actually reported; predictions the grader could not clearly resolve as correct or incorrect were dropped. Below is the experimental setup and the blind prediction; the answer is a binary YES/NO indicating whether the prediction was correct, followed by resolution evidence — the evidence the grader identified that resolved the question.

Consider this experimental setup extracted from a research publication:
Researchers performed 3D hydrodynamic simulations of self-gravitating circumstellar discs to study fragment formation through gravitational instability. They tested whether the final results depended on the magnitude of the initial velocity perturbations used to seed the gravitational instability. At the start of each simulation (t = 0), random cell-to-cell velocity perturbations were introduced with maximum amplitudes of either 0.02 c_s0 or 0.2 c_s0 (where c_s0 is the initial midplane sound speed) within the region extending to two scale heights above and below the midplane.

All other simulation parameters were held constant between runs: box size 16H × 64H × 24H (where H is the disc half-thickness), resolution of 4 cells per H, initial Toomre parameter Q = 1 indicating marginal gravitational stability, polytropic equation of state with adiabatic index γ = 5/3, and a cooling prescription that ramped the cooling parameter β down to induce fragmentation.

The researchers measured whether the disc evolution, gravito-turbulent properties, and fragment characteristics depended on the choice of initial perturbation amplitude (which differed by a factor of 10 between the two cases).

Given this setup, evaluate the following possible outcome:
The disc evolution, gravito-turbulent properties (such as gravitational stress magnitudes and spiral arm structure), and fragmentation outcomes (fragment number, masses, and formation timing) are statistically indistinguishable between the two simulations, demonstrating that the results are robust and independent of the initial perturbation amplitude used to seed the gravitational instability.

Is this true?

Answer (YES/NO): YES